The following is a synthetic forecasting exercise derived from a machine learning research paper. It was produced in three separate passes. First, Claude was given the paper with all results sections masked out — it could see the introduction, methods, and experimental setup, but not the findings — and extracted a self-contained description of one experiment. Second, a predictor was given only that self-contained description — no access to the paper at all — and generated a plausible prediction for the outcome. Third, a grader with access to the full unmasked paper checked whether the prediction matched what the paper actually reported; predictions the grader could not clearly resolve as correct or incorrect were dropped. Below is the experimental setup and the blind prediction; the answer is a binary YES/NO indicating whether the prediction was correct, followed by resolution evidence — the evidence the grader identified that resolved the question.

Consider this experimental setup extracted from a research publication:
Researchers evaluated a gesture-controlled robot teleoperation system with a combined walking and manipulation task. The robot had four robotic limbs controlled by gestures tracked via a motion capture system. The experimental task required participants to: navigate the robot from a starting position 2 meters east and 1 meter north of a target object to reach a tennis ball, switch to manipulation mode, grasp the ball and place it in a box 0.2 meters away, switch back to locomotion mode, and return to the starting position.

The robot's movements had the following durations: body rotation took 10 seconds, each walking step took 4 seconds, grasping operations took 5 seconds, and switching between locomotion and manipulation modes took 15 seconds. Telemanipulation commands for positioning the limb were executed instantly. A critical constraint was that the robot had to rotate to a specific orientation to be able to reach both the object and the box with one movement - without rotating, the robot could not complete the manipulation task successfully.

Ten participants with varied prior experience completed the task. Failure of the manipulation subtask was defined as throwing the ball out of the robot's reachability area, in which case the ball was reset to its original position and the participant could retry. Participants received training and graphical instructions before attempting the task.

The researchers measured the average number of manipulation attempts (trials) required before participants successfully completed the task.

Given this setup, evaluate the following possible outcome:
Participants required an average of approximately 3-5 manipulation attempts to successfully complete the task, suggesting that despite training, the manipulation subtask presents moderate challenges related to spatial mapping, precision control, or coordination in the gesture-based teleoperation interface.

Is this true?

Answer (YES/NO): NO